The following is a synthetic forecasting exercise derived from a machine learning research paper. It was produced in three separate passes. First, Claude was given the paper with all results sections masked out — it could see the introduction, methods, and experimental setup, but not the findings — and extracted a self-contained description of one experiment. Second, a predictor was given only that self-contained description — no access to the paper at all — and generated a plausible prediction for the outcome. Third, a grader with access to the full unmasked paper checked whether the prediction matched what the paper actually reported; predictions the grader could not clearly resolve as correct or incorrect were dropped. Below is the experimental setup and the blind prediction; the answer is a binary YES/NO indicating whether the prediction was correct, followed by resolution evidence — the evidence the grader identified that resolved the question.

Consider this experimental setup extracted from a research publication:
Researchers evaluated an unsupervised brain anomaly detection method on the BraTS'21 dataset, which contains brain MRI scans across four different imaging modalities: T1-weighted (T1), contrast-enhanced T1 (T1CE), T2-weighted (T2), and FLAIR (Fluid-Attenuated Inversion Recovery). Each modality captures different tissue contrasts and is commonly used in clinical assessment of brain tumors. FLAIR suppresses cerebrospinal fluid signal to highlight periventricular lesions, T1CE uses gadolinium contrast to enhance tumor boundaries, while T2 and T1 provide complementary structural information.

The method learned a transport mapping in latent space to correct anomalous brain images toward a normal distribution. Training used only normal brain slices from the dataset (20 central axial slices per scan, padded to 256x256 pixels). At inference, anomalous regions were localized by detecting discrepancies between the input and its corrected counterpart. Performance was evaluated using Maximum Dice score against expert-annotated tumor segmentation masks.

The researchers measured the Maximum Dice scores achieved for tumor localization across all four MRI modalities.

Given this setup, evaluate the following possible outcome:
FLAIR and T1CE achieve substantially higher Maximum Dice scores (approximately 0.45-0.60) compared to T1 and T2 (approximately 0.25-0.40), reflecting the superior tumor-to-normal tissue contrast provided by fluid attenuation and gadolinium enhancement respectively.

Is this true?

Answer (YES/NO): NO